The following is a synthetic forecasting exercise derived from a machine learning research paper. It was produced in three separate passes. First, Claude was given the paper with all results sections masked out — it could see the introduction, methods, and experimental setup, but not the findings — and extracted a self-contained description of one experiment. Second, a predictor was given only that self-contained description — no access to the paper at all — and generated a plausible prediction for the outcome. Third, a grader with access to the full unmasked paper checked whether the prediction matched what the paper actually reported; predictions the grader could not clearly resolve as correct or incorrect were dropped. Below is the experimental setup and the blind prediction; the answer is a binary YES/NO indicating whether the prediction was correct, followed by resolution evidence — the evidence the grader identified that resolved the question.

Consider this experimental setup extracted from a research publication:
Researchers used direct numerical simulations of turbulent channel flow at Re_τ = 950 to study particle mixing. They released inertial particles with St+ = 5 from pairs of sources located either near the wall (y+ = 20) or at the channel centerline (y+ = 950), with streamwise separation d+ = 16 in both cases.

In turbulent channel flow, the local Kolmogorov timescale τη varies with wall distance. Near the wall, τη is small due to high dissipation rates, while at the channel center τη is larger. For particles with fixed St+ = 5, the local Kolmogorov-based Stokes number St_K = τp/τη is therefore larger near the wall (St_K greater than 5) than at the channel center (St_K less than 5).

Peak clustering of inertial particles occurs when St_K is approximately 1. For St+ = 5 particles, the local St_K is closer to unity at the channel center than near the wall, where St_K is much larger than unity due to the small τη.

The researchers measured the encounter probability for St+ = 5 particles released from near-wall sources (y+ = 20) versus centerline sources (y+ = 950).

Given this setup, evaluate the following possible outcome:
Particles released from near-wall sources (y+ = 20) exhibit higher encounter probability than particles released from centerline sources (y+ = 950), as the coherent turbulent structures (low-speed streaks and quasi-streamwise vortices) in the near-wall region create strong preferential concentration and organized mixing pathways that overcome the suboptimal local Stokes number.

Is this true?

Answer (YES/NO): YES